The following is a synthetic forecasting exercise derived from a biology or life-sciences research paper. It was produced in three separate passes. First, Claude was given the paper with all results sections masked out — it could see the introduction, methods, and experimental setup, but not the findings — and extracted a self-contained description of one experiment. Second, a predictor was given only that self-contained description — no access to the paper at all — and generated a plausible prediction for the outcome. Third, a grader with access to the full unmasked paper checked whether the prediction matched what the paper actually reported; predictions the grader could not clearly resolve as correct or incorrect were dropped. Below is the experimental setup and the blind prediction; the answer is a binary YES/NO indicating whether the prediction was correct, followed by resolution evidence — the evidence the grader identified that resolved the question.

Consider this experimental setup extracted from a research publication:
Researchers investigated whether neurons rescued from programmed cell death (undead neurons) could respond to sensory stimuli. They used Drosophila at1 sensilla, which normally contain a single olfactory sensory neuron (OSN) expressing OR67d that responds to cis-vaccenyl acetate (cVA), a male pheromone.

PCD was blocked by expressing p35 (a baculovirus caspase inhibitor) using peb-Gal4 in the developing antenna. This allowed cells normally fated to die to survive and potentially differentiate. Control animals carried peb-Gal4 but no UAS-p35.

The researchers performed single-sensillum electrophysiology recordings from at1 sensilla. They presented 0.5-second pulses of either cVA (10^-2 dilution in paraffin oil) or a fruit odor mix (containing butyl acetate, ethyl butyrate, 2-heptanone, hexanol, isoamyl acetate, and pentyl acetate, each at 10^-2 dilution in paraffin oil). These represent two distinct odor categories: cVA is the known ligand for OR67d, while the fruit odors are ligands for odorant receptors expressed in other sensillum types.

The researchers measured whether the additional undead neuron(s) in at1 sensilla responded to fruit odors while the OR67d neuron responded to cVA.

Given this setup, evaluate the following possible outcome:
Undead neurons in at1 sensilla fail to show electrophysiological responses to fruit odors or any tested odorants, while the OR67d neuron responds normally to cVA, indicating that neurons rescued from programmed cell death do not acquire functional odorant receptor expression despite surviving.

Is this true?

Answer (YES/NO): NO